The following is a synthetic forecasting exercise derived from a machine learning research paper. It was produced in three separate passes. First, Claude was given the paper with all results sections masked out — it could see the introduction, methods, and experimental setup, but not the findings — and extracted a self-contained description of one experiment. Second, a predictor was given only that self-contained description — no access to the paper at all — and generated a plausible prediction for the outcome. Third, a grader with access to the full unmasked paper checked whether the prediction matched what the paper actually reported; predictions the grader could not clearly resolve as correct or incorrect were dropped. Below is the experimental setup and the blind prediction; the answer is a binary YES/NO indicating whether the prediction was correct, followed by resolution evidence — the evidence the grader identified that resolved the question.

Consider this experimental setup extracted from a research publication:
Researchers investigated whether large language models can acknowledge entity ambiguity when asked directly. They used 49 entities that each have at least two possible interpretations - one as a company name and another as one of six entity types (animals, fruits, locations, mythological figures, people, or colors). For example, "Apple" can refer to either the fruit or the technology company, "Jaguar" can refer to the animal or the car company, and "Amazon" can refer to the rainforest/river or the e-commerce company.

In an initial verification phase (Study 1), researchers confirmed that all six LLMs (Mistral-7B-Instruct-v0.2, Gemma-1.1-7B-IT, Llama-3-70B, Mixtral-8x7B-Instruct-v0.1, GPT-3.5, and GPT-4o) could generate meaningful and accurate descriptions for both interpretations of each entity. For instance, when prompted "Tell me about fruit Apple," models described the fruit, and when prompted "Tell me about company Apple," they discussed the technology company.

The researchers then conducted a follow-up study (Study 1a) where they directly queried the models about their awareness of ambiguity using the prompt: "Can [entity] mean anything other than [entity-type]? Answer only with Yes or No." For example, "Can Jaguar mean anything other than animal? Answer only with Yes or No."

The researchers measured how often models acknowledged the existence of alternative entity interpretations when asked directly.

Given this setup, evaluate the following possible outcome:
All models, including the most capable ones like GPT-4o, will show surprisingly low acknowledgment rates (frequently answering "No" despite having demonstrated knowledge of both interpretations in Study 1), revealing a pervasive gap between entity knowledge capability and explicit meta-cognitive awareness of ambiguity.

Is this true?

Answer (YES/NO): NO